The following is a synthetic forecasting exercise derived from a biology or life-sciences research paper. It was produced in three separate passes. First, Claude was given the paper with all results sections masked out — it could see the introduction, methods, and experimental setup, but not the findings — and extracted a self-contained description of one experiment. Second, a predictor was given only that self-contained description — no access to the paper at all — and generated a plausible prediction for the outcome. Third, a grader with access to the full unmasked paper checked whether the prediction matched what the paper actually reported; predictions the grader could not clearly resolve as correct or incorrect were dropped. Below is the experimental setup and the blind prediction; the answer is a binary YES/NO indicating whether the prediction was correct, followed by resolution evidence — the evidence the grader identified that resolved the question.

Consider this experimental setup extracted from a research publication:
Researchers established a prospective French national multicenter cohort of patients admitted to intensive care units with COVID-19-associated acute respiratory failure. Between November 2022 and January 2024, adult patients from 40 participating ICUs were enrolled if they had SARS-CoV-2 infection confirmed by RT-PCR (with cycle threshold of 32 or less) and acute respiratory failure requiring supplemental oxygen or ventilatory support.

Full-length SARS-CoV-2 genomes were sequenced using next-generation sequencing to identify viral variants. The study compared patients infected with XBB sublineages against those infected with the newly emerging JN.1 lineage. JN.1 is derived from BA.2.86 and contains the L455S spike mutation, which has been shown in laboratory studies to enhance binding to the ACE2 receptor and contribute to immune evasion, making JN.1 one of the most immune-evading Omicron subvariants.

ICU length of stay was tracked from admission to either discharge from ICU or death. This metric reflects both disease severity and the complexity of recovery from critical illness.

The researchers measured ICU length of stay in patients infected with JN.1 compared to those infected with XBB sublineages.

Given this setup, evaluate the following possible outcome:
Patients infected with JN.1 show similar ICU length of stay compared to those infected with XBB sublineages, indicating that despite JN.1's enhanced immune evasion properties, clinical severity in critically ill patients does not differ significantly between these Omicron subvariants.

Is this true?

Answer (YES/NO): YES